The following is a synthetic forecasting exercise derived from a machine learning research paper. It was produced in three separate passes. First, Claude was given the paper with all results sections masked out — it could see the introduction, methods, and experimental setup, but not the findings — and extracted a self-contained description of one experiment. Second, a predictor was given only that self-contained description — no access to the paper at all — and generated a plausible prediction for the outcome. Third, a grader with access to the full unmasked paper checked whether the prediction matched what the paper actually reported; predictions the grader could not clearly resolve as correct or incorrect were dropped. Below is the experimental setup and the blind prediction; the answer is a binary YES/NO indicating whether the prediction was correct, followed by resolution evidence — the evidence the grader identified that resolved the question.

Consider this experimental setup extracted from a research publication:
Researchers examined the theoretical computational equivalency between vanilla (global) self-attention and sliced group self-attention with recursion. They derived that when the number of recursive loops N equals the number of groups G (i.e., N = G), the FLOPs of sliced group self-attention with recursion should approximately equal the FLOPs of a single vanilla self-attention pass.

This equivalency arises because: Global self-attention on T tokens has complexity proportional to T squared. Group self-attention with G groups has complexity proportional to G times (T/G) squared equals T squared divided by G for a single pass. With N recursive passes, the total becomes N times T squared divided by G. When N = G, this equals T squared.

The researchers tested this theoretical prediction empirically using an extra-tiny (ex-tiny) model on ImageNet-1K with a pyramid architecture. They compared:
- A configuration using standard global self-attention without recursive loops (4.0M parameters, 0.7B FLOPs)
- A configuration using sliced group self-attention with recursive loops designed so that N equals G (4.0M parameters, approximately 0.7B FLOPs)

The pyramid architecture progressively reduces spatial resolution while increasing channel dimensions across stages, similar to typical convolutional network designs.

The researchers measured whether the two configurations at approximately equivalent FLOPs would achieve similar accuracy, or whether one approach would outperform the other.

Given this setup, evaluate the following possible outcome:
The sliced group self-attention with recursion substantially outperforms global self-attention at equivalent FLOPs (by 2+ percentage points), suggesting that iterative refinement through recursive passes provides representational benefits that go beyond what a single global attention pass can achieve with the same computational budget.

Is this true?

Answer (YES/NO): NO